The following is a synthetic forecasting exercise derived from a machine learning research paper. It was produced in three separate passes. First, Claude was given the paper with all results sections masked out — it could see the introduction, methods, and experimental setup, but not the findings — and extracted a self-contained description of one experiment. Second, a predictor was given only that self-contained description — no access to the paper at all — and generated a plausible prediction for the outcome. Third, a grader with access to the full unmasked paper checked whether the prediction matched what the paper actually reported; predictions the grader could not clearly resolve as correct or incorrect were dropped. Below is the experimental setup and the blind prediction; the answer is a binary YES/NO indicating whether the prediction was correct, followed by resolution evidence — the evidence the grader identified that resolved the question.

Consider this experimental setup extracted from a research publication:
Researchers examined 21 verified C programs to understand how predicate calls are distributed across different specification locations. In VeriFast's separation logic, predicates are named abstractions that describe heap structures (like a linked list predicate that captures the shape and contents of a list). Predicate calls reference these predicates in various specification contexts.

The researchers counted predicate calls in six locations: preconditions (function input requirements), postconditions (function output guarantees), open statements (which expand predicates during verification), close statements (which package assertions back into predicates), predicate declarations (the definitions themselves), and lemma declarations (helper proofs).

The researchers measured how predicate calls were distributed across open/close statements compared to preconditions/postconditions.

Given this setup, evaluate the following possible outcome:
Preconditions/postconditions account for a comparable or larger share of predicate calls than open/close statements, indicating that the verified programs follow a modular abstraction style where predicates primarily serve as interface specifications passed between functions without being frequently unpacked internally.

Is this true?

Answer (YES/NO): YES